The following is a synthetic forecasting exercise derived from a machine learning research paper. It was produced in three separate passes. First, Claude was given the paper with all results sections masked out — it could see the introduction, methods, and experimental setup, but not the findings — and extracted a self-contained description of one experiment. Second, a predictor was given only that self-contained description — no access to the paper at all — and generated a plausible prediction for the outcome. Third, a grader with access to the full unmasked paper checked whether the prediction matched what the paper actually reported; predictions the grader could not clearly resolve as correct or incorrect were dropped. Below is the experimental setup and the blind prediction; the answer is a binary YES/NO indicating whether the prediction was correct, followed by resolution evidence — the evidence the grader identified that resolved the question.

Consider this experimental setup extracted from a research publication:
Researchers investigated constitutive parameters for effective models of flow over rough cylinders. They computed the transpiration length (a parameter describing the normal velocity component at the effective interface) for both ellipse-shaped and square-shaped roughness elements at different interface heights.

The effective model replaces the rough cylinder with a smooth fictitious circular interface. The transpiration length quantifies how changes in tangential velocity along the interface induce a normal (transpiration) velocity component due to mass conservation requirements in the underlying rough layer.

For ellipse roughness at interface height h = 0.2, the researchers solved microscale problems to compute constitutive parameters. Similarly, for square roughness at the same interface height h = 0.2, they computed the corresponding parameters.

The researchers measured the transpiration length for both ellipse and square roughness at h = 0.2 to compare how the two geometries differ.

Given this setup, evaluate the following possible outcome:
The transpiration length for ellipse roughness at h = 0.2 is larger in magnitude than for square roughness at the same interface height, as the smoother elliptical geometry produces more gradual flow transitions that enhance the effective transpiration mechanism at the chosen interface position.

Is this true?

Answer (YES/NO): YES